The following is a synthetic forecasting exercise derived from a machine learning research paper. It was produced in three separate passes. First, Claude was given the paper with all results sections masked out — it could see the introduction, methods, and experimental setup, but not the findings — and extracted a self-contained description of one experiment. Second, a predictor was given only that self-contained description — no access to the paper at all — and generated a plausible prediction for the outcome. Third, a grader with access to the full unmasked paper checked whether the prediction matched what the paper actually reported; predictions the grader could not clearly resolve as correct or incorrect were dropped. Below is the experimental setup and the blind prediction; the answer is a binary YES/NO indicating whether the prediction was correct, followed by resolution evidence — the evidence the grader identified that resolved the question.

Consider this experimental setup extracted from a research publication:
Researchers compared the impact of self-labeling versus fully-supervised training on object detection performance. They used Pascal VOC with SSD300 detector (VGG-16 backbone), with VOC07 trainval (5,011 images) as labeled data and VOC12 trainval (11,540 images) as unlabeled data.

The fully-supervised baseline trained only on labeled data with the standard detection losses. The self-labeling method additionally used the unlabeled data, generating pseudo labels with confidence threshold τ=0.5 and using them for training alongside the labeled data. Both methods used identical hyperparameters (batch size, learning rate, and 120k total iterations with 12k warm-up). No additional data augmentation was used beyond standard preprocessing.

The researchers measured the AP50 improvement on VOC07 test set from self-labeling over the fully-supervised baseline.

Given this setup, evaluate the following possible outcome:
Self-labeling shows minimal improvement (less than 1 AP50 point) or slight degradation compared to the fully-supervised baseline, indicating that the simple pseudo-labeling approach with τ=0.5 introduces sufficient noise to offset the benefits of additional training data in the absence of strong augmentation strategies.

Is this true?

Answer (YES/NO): YES